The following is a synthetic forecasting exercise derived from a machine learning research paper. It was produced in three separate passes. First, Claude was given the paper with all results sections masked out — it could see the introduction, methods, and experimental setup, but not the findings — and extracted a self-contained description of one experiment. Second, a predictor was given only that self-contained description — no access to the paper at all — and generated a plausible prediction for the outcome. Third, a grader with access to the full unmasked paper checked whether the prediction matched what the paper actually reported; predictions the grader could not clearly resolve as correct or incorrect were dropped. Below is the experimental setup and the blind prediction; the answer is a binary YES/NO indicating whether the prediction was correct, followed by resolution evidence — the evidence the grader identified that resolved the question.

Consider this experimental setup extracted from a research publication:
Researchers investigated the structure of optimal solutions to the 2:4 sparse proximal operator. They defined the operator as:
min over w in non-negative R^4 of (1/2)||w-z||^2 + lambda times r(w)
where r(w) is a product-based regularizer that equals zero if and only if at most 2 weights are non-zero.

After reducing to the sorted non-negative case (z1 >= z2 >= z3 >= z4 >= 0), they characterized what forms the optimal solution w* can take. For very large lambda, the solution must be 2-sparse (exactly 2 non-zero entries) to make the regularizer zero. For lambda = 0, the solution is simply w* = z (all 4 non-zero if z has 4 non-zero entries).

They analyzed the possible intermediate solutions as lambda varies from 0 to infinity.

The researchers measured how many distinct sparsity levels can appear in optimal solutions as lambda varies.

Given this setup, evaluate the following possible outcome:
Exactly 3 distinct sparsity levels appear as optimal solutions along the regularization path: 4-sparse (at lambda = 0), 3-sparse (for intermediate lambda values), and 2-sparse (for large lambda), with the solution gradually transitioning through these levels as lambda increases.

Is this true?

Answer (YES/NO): YES